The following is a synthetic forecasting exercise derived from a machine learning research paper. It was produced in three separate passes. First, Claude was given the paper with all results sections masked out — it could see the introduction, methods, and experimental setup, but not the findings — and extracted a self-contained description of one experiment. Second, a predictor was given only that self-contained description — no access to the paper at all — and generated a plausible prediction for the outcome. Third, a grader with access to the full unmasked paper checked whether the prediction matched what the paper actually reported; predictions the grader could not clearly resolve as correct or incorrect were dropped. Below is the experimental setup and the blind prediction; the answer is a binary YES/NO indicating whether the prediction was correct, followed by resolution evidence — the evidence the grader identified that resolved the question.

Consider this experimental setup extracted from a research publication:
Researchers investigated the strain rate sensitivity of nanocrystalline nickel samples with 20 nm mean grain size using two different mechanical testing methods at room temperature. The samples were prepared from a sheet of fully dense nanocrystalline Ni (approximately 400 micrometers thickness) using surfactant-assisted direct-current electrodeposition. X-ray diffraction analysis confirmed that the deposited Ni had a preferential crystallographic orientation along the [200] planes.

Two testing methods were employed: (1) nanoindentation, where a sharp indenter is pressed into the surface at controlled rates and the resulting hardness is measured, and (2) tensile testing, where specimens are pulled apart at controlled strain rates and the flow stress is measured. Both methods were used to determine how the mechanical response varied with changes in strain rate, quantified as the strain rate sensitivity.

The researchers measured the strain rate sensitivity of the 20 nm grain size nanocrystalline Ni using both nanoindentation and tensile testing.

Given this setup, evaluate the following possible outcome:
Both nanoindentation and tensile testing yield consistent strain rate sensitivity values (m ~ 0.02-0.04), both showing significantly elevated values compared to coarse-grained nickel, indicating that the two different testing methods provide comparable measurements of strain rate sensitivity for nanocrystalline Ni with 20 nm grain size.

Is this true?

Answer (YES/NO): NO